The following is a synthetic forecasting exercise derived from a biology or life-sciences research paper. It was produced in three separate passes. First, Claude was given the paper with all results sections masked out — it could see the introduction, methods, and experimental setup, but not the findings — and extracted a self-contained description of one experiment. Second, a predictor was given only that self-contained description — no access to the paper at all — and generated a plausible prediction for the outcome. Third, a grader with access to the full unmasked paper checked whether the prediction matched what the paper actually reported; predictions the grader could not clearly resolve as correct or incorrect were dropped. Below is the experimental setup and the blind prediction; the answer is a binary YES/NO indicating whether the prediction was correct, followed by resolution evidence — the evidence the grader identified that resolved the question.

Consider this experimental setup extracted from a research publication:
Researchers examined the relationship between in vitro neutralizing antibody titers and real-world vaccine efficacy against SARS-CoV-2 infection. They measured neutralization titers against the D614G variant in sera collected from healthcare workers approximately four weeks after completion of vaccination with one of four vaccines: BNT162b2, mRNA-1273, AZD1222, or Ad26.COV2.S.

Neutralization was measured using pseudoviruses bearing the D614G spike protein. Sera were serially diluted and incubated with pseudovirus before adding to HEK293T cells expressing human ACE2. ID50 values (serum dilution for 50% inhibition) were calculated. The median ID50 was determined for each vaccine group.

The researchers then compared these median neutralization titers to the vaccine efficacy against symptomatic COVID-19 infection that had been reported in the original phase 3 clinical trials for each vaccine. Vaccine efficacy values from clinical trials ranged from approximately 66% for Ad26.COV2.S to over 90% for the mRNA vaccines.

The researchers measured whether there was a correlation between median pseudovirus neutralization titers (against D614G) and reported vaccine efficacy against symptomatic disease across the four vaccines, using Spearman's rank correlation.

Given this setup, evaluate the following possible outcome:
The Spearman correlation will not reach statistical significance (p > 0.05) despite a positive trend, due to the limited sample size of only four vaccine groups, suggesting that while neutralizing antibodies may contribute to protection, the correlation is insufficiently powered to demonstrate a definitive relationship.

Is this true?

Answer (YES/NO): NO